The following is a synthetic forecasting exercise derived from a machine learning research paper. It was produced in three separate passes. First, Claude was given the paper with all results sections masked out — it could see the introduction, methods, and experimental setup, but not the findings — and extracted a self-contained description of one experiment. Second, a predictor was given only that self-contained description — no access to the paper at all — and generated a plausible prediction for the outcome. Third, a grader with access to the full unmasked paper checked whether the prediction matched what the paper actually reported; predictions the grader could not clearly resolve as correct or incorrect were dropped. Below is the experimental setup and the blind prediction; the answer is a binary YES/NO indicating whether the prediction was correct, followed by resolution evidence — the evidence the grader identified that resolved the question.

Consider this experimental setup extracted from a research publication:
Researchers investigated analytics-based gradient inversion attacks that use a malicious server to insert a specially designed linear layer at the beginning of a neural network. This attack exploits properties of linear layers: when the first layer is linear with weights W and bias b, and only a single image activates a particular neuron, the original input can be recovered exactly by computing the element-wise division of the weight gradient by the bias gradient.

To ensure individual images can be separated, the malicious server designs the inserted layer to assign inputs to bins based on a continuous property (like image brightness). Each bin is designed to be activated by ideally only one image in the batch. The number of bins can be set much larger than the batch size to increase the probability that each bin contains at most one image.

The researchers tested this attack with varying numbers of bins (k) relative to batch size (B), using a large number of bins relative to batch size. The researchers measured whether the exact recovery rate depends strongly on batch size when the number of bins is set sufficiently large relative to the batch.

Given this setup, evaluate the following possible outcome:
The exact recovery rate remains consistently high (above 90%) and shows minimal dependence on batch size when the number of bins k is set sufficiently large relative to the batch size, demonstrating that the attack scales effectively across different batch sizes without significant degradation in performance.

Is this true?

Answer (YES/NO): YES